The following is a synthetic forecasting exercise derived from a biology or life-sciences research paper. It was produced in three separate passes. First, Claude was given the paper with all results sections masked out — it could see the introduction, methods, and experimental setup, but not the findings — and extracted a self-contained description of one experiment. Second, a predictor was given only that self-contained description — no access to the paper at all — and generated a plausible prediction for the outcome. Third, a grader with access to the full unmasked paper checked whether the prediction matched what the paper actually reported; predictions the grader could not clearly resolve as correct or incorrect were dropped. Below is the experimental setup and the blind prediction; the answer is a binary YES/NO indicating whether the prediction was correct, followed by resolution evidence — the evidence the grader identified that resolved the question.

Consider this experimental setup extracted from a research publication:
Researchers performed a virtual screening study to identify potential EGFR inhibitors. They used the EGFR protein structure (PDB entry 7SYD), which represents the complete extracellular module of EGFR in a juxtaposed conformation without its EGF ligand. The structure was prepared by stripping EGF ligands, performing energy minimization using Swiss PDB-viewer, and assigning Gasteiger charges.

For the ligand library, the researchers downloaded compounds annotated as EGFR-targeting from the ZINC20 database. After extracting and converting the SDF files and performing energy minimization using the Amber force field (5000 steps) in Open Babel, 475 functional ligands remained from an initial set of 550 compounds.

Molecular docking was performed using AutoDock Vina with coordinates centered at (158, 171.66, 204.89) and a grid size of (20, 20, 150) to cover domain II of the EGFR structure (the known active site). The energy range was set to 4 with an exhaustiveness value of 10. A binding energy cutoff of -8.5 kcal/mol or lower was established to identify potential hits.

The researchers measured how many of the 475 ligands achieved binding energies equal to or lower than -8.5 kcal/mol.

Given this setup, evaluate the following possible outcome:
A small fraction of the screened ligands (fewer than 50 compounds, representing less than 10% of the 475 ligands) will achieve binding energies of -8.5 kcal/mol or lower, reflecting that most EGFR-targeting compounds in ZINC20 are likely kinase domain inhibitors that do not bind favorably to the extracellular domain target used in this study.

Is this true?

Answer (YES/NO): NO